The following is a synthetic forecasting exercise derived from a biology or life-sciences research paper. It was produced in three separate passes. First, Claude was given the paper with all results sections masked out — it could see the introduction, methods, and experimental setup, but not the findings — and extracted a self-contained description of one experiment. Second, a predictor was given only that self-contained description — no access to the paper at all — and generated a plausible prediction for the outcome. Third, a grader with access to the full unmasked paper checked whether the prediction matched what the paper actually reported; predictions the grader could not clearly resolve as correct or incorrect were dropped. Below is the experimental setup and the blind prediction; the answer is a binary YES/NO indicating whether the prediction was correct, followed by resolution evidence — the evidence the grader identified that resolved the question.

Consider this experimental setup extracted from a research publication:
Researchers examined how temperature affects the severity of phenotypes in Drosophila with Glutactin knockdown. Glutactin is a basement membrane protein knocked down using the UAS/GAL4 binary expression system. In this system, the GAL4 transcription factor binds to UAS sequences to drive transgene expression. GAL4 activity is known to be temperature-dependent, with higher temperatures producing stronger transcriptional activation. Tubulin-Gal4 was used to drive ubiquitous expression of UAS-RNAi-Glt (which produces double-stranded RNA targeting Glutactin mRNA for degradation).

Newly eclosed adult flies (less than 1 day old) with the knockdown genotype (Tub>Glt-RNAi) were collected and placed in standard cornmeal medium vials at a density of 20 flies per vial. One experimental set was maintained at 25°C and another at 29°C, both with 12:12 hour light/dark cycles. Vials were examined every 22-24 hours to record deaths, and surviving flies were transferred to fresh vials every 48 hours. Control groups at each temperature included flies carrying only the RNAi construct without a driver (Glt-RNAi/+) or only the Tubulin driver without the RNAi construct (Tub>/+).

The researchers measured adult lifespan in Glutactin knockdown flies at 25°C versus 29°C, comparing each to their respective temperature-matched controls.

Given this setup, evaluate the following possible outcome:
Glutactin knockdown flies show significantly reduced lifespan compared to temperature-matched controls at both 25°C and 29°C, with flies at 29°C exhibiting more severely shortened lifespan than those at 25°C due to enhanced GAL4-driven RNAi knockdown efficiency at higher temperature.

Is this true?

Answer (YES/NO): NO